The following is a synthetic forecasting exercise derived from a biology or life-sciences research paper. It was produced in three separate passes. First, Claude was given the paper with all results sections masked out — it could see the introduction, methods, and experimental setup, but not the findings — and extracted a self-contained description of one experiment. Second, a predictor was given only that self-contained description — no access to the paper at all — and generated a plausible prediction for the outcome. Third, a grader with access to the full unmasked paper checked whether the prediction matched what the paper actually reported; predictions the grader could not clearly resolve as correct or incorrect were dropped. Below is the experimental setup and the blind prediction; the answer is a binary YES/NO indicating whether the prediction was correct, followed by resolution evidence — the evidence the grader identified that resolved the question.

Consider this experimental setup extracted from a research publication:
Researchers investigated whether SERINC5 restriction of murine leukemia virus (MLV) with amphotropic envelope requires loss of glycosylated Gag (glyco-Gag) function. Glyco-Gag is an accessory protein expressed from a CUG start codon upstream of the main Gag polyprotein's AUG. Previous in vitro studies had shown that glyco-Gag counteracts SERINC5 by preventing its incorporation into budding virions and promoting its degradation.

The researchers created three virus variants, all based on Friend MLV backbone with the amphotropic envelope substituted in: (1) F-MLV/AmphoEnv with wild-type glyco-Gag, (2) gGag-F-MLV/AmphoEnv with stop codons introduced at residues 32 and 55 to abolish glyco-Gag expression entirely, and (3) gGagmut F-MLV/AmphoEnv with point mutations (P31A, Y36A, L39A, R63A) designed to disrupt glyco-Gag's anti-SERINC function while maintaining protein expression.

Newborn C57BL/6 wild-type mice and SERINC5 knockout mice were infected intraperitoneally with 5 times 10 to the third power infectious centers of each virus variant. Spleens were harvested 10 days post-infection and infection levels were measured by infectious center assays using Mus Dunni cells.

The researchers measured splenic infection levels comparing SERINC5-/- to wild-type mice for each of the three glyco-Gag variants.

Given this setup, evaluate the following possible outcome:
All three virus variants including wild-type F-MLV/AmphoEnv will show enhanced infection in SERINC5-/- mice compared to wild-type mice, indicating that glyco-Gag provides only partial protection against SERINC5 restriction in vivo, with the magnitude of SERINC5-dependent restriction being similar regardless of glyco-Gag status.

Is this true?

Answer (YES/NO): NO